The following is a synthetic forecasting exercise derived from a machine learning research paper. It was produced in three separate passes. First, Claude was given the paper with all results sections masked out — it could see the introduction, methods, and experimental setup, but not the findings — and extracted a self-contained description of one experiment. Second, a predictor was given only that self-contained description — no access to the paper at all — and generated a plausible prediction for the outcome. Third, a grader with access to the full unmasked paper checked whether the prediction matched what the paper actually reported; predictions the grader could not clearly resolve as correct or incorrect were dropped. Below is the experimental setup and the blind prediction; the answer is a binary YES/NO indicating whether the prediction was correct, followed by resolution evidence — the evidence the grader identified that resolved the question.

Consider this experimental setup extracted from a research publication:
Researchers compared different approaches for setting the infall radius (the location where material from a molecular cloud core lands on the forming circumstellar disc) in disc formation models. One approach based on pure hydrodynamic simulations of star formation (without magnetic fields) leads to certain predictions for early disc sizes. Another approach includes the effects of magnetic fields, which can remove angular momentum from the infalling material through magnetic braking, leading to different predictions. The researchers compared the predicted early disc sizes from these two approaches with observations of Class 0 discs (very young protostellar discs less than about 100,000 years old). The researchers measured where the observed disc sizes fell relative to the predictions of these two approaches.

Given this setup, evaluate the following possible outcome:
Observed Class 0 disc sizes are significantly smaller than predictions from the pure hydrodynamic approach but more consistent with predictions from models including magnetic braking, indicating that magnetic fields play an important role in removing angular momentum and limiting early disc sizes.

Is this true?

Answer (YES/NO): NO